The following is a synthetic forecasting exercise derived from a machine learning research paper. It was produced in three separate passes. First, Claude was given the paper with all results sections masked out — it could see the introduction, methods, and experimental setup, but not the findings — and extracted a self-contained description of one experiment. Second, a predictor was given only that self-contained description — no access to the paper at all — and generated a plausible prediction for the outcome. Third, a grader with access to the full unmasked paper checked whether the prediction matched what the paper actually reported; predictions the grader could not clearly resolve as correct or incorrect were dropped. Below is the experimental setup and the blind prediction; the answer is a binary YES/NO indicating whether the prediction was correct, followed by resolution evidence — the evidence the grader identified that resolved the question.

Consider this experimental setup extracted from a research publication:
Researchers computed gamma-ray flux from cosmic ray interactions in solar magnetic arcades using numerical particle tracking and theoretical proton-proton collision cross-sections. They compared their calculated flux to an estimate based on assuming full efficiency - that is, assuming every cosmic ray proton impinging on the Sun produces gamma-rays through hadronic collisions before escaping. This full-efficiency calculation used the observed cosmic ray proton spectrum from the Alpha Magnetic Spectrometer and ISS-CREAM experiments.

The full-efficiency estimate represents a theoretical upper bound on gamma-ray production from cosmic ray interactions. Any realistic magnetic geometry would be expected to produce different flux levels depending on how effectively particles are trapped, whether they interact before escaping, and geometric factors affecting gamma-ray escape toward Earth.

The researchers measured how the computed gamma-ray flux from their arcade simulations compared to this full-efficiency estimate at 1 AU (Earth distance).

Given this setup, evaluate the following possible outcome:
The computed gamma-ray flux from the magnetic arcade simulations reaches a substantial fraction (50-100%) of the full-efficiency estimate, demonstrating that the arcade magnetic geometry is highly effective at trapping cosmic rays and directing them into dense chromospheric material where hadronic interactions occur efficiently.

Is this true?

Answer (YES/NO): YES